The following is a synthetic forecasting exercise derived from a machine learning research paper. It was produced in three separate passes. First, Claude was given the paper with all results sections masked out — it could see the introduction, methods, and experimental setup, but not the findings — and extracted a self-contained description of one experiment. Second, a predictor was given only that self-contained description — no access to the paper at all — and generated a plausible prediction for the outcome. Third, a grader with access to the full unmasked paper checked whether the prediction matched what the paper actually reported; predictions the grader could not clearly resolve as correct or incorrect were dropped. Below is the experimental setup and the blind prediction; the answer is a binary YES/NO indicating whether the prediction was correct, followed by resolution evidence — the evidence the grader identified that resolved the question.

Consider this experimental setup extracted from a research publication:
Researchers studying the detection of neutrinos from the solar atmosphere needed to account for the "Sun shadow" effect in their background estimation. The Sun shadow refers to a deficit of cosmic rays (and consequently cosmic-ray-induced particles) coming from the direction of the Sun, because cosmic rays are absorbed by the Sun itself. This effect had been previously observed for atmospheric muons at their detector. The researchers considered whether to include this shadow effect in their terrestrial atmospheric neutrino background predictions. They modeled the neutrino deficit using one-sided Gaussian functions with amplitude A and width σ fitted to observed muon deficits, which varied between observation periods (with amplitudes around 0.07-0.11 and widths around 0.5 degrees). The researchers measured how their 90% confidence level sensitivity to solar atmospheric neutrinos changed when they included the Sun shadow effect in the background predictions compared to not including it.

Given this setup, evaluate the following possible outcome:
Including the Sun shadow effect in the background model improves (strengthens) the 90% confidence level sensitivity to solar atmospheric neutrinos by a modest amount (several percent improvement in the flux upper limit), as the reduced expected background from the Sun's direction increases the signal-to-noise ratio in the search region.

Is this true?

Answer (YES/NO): NO